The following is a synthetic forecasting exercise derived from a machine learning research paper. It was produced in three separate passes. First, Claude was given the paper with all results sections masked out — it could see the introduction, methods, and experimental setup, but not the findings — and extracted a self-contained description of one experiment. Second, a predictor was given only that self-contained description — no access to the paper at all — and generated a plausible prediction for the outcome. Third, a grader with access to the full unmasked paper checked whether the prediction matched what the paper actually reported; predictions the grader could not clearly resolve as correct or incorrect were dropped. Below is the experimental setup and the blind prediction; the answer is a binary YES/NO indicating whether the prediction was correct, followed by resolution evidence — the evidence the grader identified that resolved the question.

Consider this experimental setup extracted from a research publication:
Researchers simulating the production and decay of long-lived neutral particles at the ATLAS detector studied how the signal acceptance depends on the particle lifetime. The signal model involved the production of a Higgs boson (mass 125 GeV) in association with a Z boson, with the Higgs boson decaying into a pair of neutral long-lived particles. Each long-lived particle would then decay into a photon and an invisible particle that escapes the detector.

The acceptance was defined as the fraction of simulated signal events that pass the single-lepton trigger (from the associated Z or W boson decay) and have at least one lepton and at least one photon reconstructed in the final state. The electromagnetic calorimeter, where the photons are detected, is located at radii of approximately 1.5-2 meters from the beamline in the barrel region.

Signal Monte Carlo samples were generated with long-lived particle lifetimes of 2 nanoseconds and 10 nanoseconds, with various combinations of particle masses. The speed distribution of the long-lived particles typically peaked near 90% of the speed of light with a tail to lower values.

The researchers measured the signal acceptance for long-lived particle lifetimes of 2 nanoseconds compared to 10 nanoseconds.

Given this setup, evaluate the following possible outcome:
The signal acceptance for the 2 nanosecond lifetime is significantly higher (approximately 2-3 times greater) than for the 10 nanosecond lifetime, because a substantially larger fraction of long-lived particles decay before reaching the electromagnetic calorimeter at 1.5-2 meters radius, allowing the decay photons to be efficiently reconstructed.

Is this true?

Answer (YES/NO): YES